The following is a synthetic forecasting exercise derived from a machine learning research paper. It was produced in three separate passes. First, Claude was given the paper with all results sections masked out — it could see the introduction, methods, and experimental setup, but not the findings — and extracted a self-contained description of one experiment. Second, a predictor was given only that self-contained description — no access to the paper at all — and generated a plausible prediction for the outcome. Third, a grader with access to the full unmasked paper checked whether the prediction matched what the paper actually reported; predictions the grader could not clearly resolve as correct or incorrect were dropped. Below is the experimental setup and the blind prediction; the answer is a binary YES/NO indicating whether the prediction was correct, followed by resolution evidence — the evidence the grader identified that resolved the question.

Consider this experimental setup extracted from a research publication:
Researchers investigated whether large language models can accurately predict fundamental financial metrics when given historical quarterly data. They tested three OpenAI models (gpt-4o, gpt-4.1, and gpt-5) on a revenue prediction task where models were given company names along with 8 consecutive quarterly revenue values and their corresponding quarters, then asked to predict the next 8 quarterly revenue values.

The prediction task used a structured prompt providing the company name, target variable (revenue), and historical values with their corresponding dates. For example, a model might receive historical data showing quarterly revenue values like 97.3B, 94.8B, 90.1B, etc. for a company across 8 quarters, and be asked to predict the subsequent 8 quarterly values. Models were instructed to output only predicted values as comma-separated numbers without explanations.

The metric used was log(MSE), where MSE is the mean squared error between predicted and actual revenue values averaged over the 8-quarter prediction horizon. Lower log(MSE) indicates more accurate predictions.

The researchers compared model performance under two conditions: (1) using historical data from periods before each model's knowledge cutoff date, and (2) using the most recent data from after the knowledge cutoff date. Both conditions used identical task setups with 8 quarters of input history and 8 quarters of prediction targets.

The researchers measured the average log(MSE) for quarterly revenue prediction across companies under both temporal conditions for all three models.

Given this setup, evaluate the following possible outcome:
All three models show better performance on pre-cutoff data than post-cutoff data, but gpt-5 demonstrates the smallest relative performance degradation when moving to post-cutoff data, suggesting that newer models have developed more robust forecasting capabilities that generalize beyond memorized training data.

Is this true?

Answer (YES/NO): NO